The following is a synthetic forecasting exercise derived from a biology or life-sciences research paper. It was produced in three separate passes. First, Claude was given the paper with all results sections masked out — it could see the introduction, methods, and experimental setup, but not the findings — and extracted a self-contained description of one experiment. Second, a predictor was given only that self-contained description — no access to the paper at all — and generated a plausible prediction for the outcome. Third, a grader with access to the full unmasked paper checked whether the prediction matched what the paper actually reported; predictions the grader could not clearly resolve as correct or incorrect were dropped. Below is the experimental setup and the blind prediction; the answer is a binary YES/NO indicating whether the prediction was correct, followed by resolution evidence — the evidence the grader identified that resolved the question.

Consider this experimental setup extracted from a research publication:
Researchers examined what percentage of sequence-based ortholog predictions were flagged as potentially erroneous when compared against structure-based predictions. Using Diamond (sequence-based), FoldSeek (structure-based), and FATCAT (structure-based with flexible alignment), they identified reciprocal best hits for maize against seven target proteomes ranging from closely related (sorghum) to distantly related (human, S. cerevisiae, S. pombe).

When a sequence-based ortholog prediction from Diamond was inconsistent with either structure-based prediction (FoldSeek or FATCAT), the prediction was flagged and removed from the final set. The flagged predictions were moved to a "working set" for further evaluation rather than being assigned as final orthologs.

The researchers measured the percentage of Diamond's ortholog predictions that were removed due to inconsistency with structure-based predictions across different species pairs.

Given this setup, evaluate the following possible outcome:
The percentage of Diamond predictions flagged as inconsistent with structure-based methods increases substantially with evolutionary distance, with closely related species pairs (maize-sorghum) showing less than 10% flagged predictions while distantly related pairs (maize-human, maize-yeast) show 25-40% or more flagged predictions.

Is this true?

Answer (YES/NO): NO